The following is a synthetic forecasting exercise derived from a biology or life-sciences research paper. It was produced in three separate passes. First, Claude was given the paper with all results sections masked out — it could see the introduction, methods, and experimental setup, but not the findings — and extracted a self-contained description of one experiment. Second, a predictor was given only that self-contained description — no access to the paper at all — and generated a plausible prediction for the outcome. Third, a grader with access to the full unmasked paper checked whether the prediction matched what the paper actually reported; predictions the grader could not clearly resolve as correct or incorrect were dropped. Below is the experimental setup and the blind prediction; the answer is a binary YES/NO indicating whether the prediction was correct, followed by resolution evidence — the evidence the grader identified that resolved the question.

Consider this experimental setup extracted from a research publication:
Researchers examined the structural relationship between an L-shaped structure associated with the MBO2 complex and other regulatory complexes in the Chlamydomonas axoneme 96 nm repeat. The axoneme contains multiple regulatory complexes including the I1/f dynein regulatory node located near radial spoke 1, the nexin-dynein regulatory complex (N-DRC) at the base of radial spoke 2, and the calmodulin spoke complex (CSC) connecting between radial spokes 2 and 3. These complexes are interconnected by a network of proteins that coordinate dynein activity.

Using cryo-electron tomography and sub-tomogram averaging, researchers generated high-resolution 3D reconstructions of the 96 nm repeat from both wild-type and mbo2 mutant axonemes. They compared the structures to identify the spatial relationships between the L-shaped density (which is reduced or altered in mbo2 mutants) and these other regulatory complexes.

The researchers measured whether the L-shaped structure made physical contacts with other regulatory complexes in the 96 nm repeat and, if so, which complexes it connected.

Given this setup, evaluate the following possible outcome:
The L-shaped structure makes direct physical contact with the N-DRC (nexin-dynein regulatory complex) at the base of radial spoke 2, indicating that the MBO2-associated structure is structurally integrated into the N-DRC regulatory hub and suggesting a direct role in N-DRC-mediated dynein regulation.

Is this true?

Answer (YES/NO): NO